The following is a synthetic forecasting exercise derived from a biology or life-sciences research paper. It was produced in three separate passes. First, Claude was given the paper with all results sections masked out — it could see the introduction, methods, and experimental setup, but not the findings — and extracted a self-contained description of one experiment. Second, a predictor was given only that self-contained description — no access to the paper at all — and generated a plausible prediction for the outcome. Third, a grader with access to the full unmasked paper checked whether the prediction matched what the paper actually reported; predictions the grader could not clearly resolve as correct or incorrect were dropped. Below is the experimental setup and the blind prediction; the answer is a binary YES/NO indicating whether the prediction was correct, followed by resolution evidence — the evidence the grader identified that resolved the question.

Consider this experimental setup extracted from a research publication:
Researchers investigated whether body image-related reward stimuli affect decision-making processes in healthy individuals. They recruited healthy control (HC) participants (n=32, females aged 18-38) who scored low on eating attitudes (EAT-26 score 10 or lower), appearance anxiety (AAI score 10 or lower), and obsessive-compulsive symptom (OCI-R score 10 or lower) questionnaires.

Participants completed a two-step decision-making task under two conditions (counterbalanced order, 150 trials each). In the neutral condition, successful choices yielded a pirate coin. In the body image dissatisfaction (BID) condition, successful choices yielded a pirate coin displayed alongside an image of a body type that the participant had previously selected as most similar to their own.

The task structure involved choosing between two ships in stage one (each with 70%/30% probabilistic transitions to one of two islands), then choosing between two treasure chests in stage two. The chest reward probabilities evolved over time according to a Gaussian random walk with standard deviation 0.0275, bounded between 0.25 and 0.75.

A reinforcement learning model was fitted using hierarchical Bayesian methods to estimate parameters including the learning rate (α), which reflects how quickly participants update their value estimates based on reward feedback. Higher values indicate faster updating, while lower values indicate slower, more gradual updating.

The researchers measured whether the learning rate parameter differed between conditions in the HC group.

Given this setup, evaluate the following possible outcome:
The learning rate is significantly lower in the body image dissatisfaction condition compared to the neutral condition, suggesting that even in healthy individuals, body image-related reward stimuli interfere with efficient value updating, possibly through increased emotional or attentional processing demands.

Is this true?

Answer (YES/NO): NO